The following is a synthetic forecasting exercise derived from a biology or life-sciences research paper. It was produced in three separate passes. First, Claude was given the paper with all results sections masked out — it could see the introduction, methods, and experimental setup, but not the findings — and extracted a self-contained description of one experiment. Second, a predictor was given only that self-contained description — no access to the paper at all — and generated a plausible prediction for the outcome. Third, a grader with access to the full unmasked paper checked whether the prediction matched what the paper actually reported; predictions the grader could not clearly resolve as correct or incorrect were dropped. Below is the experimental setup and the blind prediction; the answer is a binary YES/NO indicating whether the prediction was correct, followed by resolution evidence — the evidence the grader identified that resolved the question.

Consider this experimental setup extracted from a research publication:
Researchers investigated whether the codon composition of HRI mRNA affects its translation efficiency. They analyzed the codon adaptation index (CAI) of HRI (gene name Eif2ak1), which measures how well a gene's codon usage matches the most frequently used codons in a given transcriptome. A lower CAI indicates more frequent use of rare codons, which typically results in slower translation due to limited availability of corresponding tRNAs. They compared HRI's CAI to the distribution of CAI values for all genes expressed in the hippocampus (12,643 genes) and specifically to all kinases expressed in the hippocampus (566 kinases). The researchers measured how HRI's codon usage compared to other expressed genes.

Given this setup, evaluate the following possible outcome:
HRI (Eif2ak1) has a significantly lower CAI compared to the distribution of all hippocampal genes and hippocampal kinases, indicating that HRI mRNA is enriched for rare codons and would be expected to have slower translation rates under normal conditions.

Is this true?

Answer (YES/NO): YES